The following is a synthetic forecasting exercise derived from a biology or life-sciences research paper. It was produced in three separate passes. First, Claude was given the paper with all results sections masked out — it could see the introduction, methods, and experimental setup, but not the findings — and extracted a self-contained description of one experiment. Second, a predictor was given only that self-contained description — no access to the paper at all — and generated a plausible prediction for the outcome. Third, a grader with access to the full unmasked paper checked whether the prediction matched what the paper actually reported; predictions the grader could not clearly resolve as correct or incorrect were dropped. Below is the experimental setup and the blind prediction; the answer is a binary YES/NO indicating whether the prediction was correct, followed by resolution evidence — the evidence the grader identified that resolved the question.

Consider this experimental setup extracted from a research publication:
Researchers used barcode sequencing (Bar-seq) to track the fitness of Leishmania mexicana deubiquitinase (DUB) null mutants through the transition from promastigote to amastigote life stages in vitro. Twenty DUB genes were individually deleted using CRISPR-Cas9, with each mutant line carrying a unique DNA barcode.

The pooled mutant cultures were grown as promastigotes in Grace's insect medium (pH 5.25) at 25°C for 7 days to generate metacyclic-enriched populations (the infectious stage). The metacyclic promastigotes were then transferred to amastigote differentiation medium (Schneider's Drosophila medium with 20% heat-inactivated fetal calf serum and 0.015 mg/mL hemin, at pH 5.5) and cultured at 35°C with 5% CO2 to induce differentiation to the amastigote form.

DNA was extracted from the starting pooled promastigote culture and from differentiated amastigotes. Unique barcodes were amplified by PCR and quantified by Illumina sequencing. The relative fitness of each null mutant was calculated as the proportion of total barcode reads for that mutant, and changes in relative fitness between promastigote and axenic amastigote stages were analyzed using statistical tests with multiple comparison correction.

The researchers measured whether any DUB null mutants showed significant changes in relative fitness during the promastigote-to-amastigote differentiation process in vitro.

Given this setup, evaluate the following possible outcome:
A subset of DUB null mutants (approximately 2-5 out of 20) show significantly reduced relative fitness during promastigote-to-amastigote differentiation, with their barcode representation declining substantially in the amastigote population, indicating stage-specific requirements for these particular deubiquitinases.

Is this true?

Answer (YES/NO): YES